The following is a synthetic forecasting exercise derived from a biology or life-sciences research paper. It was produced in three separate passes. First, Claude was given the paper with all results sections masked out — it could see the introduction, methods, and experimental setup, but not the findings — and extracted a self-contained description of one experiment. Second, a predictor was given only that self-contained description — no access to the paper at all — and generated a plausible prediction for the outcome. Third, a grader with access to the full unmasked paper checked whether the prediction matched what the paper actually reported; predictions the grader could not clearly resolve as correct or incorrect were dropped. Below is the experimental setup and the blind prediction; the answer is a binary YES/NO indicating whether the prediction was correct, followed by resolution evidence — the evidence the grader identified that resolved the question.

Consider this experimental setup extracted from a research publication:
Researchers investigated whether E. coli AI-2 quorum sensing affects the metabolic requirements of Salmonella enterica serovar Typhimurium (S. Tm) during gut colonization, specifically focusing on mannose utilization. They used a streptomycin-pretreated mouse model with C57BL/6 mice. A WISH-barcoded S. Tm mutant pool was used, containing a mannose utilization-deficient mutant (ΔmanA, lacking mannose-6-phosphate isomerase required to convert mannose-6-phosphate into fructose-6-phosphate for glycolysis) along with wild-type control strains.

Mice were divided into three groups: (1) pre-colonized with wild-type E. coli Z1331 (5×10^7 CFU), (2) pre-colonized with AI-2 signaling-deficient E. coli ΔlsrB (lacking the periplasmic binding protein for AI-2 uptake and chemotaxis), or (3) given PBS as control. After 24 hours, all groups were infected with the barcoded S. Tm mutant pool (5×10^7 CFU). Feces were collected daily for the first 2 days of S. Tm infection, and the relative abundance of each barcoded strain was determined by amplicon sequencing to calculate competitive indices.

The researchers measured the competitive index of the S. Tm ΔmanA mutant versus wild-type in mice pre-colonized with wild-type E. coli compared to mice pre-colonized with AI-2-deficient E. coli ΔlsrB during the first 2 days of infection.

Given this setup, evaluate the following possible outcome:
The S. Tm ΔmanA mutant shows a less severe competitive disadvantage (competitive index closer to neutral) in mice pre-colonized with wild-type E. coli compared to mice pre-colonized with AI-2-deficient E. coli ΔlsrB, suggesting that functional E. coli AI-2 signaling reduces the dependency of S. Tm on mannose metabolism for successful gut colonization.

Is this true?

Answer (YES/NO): NO